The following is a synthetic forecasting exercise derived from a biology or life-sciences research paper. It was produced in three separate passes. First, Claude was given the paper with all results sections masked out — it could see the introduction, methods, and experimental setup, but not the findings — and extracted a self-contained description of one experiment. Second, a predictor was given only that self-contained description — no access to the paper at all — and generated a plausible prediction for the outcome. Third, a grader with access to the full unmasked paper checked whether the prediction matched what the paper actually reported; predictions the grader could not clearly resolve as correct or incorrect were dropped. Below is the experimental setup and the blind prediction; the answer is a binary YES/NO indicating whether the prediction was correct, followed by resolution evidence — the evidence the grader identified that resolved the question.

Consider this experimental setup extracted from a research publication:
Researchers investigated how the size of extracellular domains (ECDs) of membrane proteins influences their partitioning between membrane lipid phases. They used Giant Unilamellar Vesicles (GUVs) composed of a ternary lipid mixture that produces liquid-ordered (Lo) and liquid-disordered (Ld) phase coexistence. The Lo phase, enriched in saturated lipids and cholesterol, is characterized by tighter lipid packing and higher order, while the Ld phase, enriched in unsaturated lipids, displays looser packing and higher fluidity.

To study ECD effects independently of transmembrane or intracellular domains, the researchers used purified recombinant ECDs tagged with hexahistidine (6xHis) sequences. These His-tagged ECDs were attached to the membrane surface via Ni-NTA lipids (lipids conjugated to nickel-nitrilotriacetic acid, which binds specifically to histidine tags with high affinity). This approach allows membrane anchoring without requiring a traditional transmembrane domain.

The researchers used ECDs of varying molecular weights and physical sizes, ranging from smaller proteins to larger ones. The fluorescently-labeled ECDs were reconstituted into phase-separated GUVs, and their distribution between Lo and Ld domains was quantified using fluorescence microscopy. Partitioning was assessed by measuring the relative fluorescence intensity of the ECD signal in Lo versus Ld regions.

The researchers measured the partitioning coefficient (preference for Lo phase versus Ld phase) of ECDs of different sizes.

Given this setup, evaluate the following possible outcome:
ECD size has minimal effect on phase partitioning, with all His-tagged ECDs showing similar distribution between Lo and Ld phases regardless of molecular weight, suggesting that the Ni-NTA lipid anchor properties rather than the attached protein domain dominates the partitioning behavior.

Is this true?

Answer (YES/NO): NO